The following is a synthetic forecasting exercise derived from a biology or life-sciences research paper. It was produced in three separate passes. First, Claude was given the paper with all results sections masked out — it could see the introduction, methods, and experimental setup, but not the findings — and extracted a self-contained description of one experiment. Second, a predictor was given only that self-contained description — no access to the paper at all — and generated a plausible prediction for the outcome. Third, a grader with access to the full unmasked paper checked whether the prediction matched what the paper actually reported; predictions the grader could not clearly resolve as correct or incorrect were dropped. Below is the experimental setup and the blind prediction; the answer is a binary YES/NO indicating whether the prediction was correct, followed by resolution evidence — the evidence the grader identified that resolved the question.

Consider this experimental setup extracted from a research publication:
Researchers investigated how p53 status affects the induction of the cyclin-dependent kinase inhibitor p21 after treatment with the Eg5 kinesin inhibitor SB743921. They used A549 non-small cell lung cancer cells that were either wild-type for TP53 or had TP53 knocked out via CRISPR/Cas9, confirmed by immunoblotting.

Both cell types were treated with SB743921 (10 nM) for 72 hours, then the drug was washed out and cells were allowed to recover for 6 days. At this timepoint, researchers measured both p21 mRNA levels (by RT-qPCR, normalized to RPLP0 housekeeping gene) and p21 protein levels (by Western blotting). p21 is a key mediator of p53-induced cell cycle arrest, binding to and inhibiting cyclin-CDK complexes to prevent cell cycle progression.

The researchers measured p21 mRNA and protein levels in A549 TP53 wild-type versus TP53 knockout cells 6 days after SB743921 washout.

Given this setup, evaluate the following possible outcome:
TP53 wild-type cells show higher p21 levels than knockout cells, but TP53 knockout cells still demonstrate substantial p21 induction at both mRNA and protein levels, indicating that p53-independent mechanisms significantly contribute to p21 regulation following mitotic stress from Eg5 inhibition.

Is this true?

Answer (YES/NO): NO